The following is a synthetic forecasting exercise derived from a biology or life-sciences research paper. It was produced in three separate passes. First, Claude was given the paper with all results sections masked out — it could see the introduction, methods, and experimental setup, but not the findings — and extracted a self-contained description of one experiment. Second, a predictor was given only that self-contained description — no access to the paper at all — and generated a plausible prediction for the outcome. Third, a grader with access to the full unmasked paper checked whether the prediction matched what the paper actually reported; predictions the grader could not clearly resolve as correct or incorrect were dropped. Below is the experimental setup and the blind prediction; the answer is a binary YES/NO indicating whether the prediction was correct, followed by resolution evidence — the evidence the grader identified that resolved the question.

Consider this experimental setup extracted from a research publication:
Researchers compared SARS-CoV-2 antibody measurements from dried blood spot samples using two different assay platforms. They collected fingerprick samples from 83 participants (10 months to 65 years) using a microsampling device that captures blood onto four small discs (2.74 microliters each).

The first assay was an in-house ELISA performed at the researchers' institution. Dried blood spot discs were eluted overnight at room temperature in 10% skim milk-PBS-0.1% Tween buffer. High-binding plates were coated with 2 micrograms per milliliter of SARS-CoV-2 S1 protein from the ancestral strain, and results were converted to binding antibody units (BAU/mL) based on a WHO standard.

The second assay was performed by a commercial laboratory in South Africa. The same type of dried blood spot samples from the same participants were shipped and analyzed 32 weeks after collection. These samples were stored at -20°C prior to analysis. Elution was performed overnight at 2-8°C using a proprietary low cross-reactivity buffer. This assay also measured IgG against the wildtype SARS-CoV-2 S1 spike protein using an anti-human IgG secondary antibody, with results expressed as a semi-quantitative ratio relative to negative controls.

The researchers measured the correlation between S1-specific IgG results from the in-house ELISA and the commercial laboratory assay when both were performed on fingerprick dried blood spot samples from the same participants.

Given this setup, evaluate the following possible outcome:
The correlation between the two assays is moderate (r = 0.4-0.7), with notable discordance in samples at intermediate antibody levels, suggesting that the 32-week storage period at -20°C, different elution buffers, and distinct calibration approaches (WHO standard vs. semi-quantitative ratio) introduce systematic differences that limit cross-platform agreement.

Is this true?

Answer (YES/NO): YES